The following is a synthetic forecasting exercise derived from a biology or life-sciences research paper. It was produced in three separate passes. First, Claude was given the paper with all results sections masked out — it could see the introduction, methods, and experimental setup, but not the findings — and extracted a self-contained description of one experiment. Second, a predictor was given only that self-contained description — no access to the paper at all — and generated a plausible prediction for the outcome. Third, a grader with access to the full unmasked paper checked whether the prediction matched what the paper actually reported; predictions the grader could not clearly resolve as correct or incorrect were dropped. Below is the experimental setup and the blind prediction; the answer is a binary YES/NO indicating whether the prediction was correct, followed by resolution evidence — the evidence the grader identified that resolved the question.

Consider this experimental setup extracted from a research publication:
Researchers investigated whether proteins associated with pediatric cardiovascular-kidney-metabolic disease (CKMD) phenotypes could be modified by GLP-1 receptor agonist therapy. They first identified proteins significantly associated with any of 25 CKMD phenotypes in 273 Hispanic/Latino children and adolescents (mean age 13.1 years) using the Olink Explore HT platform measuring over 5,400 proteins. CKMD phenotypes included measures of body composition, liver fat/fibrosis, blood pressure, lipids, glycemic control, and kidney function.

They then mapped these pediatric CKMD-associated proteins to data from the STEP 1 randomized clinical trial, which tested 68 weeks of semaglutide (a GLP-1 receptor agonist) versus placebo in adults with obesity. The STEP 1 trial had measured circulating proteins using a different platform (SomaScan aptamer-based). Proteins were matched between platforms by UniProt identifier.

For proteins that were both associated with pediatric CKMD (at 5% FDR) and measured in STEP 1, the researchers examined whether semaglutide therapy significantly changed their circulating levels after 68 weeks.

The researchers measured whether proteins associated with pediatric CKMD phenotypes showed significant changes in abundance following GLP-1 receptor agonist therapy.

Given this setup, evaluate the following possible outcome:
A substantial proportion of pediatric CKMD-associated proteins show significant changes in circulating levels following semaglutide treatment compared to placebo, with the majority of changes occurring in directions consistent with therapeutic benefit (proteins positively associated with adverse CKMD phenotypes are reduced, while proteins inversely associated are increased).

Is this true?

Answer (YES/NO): YES